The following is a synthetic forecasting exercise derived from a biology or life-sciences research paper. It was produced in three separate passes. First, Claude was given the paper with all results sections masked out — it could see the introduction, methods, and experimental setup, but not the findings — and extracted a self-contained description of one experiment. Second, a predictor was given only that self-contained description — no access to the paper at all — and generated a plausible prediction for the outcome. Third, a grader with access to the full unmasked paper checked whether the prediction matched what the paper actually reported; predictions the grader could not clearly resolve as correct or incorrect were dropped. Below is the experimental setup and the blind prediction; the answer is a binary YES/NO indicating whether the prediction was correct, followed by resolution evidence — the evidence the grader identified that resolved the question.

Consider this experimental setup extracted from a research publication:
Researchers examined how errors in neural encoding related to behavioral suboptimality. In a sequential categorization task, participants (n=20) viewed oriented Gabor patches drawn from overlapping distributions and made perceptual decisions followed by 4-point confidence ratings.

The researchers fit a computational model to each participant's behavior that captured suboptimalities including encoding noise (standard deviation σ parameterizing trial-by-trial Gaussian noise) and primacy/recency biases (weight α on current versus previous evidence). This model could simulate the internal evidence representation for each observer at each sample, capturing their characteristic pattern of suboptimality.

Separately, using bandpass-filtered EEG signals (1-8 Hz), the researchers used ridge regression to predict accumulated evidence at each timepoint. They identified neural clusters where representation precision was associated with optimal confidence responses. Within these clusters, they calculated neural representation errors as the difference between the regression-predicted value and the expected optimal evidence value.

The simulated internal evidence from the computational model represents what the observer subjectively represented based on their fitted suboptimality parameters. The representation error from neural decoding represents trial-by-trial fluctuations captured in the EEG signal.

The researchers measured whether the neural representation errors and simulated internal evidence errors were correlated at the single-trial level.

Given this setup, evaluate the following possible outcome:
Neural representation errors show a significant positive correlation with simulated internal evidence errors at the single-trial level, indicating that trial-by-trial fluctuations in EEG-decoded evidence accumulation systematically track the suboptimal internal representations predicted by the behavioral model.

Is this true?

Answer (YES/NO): YES